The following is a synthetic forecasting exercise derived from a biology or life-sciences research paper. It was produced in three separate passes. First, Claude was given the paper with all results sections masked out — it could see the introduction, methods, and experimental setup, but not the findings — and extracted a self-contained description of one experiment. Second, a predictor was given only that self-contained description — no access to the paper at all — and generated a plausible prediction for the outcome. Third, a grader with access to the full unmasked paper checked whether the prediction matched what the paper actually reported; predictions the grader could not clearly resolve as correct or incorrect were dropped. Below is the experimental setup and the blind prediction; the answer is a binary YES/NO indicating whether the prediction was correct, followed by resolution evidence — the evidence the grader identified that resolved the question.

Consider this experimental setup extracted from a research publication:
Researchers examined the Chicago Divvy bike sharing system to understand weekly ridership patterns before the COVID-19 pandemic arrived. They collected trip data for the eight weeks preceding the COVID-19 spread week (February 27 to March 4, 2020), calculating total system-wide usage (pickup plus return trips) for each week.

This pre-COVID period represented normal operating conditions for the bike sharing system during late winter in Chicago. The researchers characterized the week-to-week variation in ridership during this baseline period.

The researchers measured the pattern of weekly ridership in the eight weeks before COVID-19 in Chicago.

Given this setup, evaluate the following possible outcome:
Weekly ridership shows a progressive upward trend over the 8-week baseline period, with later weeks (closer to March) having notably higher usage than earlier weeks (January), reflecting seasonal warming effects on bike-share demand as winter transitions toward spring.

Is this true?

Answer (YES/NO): NO